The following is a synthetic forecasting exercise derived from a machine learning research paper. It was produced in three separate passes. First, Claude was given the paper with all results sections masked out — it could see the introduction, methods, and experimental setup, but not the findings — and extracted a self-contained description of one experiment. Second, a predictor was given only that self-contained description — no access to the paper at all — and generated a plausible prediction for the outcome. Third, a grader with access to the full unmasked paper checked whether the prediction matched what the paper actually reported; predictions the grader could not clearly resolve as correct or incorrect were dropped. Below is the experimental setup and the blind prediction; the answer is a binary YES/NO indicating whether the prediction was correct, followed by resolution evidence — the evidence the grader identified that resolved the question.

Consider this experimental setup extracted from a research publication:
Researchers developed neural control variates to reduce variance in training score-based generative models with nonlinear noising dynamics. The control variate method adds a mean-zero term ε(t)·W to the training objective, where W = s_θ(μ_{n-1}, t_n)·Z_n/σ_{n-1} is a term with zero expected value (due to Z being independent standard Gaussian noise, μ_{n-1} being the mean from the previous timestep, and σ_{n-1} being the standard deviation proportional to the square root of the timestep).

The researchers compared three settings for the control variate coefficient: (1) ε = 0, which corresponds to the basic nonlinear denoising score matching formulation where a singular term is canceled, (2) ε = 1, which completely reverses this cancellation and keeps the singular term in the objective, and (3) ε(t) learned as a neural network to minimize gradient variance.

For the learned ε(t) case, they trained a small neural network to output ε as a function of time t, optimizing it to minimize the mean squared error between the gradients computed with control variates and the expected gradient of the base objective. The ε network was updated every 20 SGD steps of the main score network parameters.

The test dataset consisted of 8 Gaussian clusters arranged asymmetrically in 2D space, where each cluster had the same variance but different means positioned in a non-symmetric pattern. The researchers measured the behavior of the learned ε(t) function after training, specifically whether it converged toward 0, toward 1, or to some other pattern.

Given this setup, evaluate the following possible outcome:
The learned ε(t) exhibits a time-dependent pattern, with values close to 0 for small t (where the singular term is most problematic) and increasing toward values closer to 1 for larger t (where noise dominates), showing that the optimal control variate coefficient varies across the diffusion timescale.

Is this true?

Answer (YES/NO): NO